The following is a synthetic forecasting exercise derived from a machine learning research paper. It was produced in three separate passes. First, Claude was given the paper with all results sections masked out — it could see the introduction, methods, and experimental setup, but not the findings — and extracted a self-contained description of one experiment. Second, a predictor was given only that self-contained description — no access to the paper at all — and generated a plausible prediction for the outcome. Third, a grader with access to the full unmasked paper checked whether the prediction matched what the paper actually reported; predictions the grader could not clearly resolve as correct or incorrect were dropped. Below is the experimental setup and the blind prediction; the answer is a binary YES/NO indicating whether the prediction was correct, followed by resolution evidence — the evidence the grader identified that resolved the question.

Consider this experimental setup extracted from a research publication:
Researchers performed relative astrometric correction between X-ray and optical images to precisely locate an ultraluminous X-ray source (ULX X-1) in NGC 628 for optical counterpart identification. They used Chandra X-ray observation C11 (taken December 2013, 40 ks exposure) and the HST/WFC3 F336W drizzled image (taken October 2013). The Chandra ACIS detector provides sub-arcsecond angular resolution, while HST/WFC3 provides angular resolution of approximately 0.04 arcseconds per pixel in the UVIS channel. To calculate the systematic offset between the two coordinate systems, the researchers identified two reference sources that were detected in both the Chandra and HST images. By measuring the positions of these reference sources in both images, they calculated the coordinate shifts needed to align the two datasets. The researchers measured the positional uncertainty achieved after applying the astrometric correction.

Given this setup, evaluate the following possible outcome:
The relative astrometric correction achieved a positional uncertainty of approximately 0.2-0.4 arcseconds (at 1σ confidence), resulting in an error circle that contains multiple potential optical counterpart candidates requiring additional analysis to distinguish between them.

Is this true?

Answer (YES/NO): YES